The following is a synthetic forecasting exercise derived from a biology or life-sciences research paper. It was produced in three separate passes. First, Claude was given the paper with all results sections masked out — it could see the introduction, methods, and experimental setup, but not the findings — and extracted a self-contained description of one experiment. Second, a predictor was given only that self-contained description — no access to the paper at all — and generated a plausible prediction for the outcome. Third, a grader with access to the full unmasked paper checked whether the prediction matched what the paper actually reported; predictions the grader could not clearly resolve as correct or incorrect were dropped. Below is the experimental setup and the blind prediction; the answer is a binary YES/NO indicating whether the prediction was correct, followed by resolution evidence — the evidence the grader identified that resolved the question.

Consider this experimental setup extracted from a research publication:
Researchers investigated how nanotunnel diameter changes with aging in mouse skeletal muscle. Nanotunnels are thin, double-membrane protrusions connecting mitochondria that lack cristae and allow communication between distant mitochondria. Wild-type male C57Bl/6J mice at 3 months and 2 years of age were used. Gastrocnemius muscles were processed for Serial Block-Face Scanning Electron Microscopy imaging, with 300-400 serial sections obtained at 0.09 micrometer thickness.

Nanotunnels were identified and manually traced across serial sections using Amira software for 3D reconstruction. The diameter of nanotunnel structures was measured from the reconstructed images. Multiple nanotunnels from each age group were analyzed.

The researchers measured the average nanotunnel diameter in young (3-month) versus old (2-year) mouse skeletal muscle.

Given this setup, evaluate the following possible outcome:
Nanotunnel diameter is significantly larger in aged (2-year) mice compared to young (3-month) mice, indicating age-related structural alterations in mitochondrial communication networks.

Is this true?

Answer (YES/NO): YES